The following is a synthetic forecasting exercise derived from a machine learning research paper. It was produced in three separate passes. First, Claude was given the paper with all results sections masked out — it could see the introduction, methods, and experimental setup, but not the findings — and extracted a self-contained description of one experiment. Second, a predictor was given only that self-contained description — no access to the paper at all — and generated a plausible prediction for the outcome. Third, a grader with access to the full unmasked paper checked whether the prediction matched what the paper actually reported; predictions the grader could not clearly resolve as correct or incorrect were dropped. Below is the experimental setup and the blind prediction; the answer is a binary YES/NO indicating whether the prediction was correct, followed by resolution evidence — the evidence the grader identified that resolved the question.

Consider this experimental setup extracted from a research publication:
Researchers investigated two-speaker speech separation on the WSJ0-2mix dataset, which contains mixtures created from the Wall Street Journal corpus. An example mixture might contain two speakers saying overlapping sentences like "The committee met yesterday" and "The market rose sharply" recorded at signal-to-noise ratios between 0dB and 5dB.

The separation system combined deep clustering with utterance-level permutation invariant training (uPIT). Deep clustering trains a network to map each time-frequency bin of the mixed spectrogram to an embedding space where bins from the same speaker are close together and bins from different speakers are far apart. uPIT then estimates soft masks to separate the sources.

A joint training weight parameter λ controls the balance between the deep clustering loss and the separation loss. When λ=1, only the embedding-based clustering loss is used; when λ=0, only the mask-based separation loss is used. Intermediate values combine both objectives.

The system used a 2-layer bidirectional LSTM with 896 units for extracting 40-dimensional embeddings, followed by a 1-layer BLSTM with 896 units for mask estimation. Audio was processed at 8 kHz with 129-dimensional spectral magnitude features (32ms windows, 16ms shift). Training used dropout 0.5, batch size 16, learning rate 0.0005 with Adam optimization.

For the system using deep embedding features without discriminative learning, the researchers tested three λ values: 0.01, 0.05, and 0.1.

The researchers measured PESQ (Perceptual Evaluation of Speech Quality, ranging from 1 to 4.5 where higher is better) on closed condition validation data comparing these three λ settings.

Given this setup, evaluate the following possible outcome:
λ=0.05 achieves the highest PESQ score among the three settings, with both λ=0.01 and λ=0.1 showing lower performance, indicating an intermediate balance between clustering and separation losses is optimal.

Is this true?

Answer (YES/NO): NO